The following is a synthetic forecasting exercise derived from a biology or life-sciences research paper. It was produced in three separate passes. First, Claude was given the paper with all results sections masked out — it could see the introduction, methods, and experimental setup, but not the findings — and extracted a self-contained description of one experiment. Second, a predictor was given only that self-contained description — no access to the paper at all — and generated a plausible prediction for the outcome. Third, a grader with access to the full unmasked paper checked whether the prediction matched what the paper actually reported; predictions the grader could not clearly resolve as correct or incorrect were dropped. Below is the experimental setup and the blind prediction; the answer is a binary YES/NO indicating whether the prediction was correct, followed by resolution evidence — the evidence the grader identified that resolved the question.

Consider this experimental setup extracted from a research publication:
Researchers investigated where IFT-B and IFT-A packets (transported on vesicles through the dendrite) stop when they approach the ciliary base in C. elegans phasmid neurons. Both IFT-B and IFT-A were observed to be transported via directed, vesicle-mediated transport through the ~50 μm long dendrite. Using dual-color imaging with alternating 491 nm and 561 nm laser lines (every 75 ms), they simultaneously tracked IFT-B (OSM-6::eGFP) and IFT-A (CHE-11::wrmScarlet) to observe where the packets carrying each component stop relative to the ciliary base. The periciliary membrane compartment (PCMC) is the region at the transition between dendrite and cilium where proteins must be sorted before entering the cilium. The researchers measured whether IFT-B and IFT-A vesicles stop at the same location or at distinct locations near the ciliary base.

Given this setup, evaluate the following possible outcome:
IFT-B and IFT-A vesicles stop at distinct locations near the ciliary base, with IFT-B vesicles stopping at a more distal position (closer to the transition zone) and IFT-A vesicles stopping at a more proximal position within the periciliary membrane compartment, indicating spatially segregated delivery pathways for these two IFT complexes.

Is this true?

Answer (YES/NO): YES